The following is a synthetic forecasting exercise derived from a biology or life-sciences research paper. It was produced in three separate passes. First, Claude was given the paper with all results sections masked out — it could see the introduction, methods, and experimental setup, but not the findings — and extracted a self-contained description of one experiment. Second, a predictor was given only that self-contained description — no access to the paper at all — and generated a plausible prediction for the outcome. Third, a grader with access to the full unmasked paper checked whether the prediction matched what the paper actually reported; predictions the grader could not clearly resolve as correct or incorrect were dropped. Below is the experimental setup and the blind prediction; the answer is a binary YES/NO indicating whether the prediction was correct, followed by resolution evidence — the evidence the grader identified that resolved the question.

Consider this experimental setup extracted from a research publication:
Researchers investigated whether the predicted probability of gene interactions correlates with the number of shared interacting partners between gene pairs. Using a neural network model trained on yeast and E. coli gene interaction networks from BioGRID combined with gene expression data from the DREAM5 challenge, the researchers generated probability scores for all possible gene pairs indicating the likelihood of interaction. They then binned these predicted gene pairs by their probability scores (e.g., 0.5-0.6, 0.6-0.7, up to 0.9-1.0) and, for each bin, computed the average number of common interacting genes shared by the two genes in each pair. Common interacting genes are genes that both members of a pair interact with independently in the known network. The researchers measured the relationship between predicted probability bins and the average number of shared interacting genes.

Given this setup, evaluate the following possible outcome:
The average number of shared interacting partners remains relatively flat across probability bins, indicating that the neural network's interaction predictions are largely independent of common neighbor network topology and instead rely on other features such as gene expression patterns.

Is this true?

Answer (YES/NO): NO